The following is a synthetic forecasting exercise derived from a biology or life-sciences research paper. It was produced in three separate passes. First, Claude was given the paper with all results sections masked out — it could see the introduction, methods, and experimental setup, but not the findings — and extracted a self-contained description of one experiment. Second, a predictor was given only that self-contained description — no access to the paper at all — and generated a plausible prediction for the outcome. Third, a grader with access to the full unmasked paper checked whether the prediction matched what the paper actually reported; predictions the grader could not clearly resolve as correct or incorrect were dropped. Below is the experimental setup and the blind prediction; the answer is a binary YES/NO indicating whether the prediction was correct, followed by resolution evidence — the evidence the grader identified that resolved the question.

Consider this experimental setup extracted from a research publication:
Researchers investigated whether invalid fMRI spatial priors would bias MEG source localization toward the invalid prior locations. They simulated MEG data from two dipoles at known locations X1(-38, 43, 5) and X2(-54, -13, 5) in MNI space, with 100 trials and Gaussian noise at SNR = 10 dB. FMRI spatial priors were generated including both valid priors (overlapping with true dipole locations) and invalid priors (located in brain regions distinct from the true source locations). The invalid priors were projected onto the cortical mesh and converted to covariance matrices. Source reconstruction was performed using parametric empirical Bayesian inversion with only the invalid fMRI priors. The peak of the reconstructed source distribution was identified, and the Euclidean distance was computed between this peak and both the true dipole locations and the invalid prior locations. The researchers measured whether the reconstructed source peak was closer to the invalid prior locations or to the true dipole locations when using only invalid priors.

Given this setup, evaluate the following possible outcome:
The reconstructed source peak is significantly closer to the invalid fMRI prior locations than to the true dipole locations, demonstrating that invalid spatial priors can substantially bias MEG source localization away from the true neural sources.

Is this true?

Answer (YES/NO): NO